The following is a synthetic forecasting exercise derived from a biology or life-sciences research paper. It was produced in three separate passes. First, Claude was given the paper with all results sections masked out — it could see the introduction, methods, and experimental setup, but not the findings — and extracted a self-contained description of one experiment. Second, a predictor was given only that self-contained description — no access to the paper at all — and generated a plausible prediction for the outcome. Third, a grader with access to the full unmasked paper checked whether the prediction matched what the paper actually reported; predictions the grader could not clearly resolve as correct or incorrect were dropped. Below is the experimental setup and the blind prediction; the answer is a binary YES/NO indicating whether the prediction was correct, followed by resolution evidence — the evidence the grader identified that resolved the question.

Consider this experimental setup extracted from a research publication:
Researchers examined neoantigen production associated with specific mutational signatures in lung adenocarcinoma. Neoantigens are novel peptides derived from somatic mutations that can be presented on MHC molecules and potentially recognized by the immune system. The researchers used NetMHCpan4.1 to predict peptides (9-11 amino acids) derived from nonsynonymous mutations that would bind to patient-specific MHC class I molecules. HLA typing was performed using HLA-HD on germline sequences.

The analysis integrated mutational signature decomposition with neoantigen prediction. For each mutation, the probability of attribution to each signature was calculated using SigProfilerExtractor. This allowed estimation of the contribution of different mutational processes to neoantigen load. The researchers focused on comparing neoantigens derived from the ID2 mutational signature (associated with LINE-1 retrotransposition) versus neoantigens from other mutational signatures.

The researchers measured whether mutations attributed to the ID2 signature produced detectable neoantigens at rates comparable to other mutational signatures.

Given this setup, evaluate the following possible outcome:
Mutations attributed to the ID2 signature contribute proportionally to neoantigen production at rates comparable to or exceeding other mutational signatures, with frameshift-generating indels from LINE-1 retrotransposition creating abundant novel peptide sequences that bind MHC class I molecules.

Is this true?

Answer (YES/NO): NO